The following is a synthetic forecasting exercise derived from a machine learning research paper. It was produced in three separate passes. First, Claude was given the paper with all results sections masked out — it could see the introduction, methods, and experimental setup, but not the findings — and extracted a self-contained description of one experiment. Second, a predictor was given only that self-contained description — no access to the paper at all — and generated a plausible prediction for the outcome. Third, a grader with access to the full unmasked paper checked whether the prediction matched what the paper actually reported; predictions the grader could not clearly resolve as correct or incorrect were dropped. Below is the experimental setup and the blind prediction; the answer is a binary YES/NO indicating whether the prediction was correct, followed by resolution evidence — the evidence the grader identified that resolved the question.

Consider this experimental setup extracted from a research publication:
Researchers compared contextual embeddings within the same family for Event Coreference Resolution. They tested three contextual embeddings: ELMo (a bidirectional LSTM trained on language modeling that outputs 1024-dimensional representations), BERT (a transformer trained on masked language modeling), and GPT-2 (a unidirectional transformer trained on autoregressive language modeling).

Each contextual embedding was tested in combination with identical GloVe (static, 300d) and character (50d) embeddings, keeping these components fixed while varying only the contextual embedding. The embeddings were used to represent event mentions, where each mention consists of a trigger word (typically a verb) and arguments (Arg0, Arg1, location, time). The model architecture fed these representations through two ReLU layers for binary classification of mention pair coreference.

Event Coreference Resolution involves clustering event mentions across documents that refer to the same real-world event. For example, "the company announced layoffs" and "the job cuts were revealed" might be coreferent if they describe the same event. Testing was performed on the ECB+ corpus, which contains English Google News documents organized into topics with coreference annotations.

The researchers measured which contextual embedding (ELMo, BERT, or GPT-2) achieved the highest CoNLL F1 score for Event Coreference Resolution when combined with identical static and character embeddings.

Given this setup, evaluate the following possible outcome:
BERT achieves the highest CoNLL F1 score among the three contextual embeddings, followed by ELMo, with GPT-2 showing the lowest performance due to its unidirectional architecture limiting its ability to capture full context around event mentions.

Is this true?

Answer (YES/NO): NO